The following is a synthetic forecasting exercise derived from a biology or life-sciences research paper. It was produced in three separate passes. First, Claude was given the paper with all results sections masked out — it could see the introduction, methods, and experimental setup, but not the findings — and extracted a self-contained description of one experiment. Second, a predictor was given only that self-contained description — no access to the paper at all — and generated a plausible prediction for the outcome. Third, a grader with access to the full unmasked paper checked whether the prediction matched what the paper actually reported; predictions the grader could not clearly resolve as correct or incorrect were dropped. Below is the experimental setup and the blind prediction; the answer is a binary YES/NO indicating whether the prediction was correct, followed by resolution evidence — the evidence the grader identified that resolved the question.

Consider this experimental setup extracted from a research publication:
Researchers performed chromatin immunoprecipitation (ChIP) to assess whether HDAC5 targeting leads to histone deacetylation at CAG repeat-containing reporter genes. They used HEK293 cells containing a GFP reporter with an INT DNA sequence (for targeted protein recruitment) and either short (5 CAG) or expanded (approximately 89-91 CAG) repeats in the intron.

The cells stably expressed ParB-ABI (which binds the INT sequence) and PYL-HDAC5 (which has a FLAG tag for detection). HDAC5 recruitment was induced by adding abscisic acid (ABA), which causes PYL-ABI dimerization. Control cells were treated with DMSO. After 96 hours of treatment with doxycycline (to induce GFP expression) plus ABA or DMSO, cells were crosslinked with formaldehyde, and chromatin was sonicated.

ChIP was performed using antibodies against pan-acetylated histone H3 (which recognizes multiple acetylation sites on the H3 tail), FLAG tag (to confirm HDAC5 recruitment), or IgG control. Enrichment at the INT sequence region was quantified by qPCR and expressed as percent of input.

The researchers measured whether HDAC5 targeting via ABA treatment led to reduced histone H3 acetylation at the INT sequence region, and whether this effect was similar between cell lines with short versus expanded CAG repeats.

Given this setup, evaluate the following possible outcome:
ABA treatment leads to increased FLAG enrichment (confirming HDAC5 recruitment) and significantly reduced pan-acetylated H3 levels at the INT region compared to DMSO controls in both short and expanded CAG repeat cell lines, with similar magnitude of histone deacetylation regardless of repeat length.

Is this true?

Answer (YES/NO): YES